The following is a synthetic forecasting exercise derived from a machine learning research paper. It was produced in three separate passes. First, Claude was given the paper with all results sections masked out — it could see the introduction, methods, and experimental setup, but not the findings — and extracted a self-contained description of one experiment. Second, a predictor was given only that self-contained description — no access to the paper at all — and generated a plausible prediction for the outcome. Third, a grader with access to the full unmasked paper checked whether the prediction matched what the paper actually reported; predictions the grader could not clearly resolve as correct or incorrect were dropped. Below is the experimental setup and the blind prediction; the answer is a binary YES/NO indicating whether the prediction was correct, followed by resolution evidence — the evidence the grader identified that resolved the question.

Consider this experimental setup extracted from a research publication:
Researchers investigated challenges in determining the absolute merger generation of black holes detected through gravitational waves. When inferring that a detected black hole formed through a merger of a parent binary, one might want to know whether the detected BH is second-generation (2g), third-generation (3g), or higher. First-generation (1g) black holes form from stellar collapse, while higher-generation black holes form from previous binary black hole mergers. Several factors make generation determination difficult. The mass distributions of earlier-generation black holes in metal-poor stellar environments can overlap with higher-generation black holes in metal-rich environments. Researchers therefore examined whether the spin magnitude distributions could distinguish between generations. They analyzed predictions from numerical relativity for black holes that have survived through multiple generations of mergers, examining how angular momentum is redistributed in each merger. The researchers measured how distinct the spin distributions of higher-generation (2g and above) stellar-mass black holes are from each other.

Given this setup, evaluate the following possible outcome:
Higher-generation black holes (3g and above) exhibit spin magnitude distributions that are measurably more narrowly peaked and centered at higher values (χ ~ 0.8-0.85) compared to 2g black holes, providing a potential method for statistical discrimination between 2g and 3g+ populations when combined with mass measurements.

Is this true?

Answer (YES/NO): NO